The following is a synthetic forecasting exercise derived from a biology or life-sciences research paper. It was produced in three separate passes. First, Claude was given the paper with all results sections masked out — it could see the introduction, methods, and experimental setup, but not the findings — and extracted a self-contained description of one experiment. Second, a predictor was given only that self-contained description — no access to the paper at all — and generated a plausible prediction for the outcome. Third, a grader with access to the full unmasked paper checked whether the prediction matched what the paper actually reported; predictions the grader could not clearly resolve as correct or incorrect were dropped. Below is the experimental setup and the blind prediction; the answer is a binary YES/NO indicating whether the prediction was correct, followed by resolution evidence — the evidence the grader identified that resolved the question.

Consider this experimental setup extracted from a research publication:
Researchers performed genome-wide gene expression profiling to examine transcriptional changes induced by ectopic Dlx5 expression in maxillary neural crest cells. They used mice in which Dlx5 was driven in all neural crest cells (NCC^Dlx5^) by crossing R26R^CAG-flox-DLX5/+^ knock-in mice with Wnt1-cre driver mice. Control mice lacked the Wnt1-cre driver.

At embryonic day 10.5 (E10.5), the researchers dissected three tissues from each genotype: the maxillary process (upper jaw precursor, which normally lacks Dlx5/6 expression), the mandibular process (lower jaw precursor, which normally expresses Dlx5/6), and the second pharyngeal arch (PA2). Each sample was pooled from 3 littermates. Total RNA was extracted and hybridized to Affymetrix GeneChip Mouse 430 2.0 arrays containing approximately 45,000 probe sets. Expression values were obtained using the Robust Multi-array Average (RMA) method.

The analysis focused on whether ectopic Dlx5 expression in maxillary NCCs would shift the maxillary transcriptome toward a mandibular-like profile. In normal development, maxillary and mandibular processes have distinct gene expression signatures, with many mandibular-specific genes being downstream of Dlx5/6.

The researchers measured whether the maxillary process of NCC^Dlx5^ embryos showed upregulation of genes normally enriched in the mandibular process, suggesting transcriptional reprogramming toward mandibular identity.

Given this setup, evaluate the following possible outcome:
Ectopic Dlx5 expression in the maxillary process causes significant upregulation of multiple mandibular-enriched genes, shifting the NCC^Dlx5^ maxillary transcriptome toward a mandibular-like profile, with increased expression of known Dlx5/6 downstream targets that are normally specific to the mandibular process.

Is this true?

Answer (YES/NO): YES